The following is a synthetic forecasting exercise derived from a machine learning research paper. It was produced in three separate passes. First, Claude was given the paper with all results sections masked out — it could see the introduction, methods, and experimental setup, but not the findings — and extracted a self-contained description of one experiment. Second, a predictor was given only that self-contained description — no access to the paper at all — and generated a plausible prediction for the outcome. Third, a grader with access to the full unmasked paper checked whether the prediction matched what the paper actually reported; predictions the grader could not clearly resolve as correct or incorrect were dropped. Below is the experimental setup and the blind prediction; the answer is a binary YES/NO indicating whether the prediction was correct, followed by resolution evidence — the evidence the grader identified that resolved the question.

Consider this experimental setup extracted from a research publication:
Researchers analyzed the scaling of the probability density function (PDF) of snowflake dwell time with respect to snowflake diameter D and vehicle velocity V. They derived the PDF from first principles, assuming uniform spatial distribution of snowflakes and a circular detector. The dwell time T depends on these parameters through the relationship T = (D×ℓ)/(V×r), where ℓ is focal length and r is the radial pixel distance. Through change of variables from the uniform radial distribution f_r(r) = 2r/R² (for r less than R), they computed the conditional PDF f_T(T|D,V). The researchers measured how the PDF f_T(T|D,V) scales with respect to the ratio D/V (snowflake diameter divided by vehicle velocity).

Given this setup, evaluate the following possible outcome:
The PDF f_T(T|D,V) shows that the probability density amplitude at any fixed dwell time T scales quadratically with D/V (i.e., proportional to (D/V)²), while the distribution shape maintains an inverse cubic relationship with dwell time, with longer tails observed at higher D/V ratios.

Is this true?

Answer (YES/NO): NO